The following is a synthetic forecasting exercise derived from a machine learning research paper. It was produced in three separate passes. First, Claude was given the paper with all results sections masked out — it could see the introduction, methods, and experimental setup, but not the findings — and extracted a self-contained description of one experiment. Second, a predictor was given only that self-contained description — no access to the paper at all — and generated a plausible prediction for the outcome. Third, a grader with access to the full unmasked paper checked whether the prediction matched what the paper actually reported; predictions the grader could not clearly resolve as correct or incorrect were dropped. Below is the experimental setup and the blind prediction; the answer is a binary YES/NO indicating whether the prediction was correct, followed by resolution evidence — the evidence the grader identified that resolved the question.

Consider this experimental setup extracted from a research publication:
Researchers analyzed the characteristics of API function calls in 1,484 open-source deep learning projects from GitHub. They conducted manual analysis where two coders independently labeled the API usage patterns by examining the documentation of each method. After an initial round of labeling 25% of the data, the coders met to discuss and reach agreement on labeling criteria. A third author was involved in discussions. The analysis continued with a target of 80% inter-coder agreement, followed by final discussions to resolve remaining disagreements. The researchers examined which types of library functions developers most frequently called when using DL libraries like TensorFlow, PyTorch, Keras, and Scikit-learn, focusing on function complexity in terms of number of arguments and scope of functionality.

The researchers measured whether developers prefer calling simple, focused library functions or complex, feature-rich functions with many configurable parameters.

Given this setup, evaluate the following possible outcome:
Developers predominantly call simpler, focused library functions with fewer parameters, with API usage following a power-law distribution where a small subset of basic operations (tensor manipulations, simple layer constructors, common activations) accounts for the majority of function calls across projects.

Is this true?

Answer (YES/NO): NO